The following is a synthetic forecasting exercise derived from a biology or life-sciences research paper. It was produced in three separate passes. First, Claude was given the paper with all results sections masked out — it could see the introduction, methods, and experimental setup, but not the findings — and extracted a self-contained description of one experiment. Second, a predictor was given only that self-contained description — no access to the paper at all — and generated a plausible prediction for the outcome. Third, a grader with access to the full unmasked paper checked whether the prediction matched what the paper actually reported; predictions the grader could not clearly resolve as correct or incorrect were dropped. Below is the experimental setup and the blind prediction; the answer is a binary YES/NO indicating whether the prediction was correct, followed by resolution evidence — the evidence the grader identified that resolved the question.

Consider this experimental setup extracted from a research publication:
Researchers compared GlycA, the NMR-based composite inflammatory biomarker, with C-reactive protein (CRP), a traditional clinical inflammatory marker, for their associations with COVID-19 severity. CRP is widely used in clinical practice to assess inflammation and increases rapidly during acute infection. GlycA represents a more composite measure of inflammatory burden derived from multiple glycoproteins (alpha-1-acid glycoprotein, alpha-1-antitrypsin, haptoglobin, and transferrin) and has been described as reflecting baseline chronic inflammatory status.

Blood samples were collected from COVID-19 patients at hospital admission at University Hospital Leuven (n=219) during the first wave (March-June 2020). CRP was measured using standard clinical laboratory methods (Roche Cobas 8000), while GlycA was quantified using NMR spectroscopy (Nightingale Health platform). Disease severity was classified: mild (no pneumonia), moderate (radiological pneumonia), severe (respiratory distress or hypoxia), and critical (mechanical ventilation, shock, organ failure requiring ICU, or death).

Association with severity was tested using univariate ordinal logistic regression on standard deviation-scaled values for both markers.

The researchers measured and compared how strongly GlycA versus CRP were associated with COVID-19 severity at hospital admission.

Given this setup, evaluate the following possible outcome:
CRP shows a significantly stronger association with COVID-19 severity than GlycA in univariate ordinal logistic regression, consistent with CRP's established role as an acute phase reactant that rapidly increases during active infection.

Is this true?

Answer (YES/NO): YES